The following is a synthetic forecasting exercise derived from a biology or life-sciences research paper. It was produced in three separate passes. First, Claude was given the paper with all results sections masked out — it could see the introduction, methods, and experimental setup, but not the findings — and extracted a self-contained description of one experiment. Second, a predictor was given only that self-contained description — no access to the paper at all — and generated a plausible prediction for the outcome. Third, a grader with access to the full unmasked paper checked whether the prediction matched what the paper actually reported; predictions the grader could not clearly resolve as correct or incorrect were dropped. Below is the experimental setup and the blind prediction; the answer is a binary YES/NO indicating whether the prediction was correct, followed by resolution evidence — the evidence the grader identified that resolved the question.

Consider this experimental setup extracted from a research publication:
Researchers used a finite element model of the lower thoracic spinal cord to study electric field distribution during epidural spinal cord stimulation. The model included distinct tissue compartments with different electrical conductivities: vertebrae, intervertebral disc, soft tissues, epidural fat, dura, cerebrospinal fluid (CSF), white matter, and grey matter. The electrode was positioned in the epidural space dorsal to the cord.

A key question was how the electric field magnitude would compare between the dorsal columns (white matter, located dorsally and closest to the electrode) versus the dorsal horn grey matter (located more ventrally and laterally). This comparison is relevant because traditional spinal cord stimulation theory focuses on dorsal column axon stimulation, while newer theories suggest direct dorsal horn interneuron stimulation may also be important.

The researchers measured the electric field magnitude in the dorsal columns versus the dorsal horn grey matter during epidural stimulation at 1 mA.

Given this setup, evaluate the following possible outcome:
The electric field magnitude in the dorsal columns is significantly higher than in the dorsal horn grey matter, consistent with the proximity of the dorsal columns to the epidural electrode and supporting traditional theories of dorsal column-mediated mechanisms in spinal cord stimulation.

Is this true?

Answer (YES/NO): YES